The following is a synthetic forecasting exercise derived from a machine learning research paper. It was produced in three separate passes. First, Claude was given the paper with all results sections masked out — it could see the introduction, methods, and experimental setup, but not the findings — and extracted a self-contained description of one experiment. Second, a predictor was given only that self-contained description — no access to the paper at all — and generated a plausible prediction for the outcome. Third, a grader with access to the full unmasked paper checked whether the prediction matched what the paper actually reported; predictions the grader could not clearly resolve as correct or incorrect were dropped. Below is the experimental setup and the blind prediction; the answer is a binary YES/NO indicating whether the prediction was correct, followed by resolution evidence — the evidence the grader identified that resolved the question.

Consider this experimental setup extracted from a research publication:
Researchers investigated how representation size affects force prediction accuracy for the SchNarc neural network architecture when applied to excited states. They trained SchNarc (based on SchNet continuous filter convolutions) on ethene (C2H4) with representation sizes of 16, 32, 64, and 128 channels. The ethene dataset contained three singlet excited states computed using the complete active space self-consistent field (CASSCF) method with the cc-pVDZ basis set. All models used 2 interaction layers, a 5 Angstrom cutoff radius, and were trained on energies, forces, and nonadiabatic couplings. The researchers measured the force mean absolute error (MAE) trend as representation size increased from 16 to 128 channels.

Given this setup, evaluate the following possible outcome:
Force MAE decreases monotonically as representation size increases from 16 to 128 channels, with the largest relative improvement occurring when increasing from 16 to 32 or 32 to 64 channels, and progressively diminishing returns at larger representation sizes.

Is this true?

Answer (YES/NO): NO